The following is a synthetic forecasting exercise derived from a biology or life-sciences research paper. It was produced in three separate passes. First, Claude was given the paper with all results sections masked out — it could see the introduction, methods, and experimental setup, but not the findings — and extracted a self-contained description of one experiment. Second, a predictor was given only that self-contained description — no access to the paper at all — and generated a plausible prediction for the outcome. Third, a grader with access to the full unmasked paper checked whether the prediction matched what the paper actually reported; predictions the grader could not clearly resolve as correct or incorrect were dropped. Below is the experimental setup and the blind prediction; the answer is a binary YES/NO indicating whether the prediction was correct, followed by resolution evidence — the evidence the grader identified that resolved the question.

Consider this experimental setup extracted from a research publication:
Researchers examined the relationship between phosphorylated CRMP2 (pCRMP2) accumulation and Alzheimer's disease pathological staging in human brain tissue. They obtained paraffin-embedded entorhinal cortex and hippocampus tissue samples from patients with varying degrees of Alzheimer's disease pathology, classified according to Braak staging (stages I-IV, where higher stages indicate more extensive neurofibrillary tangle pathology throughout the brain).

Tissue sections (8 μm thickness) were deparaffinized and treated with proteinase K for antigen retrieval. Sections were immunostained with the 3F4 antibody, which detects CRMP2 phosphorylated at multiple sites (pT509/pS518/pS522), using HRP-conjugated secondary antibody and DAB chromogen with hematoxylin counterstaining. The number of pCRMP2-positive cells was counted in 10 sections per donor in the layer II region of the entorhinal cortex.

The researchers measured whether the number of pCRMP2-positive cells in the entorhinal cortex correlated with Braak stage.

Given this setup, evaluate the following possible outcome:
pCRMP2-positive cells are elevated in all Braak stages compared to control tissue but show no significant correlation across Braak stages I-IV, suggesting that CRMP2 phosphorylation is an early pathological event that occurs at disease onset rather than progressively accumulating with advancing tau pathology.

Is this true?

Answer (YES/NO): NO